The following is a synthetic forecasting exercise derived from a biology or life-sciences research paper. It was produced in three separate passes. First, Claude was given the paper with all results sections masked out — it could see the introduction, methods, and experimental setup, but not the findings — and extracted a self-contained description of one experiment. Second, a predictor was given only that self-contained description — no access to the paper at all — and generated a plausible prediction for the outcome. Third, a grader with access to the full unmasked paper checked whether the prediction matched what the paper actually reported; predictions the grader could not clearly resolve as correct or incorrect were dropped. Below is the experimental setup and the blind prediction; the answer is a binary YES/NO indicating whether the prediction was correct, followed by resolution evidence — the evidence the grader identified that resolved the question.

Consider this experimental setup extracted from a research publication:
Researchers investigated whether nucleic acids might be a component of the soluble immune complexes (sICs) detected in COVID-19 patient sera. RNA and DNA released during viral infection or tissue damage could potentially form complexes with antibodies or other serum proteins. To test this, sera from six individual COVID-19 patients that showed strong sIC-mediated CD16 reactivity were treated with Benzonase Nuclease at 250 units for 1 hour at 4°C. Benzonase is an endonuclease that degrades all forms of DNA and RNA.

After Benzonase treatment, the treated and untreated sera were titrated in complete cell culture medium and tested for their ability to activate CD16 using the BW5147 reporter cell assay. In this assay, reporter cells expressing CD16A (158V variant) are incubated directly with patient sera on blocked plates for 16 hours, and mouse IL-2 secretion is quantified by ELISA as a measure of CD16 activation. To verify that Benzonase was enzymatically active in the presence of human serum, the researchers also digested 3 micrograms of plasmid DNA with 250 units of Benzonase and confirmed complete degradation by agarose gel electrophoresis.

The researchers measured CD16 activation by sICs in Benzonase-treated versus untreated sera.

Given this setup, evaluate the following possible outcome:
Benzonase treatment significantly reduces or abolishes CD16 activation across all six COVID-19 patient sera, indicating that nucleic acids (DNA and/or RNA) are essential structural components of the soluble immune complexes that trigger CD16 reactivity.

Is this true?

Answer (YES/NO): NO